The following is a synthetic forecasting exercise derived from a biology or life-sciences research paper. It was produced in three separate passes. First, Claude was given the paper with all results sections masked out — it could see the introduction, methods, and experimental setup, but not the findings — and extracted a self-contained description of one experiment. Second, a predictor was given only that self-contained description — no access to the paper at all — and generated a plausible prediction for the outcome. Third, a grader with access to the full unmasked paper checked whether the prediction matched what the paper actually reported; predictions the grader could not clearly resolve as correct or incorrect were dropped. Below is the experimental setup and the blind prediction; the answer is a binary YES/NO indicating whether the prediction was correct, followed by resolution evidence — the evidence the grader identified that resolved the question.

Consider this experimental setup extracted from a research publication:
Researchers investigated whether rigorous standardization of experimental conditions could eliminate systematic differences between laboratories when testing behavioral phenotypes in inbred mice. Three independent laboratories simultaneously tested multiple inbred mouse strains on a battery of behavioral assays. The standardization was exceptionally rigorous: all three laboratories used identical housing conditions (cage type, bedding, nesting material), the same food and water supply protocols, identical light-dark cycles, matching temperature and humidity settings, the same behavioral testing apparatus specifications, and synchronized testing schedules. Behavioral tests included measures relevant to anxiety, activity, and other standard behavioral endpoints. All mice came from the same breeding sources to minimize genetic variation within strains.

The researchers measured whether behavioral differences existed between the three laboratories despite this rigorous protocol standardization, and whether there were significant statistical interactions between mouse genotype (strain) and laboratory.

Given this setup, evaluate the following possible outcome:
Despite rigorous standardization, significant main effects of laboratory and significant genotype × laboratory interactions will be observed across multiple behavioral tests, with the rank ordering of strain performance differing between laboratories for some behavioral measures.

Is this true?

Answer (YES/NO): YES